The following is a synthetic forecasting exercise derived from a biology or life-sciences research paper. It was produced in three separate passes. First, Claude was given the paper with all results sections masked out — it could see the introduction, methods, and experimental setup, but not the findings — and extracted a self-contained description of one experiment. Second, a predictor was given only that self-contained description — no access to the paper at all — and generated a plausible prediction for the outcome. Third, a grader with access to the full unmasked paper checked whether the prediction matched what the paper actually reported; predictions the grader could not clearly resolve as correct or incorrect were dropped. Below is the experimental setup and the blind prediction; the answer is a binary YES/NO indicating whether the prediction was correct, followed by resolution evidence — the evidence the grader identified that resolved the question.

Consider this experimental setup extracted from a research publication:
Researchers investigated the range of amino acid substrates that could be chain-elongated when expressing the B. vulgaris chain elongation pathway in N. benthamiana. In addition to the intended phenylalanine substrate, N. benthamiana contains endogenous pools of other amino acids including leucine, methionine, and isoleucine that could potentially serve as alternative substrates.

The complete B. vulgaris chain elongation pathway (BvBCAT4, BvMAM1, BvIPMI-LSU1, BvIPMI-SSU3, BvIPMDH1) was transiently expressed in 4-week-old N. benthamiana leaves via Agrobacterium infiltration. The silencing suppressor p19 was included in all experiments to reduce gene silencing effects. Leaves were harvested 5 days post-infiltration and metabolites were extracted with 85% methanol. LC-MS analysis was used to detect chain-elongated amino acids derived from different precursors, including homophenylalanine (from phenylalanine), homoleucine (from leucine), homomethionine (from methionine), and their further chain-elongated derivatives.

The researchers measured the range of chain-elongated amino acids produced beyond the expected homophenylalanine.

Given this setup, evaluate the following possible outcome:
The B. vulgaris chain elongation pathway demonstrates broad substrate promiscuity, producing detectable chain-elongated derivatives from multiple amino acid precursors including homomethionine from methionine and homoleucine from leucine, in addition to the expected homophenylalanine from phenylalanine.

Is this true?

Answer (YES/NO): YES